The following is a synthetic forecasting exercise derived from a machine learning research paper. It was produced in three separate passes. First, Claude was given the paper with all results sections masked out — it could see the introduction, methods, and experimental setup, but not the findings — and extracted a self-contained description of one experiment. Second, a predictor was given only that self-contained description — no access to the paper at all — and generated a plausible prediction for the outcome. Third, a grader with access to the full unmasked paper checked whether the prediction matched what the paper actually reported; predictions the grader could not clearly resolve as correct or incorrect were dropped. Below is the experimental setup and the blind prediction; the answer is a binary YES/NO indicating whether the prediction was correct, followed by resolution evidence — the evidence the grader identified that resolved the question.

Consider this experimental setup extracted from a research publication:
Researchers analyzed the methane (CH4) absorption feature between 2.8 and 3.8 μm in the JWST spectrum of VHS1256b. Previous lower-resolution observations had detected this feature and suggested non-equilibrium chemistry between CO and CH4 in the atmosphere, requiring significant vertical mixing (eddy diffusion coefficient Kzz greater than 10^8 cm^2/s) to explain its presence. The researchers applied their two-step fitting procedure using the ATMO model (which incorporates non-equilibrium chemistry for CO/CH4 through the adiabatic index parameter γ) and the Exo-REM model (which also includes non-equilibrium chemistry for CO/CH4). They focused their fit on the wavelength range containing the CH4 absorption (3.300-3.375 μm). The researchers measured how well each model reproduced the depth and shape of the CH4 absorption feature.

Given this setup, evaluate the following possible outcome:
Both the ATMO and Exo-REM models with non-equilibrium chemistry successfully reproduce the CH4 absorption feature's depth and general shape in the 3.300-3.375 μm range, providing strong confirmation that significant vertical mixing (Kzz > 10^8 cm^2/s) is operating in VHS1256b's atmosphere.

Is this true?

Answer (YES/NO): NO